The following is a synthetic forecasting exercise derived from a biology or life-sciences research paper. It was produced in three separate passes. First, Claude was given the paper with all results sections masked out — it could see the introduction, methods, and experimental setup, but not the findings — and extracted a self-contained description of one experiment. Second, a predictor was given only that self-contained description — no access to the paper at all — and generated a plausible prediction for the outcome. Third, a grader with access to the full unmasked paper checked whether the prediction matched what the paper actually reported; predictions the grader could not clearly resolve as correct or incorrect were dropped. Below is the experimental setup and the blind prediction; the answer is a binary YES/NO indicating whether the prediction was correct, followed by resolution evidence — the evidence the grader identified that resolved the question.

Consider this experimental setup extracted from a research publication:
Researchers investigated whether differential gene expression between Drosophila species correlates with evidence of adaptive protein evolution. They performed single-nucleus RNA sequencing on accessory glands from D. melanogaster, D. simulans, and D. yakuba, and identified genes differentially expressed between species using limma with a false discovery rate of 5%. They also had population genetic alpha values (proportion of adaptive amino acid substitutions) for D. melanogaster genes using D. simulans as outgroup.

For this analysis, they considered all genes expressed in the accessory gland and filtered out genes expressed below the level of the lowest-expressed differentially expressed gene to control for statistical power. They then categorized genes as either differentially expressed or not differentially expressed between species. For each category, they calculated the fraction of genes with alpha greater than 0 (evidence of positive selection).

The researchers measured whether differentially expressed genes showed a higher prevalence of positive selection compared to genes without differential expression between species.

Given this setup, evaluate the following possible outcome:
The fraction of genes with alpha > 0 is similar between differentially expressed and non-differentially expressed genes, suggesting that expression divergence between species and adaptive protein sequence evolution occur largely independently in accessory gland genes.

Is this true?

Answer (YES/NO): NO